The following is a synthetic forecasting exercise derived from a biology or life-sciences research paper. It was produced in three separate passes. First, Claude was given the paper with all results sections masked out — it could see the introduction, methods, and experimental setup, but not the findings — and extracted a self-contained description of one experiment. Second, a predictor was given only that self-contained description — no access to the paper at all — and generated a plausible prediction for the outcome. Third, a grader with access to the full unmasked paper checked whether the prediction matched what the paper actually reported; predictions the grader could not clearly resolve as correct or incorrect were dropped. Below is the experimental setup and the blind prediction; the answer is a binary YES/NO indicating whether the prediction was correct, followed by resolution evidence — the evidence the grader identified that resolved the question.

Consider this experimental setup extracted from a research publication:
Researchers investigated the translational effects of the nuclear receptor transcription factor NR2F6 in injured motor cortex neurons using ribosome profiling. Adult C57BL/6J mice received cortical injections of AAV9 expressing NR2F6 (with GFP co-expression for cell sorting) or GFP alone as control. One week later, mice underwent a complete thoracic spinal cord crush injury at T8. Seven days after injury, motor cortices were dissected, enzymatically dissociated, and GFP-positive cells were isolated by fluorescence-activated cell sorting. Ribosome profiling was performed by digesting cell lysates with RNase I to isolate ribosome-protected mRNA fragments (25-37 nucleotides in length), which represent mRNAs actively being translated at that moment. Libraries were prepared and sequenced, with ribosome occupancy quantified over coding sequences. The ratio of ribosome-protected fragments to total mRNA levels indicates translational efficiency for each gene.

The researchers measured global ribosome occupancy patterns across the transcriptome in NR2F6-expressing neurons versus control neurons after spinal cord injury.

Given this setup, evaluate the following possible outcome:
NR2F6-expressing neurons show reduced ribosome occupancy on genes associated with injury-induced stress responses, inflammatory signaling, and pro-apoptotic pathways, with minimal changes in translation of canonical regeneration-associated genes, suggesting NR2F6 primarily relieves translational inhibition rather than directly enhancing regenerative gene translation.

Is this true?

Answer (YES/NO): NO